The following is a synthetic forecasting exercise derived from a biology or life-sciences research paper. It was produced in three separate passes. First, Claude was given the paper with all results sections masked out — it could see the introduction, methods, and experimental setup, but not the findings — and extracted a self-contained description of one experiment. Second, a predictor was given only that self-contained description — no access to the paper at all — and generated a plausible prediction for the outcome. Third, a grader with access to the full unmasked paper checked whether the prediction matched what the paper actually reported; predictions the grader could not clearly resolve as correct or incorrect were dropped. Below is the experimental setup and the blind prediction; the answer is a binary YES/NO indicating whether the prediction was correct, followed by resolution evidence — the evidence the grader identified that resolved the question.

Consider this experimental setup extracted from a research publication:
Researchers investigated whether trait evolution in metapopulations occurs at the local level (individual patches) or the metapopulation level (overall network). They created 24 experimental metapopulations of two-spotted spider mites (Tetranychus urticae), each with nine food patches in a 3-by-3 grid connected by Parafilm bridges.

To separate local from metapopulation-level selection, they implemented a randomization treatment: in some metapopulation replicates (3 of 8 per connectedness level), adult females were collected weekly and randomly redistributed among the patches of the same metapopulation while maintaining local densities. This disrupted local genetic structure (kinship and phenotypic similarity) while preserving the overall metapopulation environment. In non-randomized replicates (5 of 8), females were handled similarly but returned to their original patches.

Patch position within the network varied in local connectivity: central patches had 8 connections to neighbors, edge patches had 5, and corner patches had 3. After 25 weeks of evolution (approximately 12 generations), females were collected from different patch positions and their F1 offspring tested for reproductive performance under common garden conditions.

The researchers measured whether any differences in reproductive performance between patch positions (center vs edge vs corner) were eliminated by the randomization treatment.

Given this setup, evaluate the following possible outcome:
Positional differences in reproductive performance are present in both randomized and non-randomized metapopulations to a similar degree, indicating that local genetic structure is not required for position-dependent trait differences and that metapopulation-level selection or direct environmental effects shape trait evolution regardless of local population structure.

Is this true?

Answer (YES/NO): NO